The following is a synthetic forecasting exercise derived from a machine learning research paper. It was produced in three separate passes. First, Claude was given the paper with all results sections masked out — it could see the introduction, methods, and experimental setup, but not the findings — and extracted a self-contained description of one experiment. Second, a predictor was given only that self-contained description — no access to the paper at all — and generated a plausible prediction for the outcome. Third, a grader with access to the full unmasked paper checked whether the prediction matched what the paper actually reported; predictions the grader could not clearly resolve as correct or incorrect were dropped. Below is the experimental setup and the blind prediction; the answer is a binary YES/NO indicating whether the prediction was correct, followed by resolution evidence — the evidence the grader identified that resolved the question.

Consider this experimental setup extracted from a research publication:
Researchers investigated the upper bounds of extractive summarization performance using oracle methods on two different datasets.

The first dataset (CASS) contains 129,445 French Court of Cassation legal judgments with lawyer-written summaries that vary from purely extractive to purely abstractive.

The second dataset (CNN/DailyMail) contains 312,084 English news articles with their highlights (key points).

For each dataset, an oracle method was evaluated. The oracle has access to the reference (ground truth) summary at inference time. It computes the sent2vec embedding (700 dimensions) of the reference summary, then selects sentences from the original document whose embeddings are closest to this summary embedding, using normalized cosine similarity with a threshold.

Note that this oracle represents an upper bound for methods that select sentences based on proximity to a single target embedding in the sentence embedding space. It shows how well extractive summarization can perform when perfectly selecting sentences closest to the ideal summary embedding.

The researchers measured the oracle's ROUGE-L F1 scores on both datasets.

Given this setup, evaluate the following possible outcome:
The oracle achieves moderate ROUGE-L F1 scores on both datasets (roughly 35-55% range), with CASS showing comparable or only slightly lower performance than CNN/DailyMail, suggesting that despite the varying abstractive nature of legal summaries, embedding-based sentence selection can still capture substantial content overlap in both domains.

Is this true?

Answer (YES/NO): NO